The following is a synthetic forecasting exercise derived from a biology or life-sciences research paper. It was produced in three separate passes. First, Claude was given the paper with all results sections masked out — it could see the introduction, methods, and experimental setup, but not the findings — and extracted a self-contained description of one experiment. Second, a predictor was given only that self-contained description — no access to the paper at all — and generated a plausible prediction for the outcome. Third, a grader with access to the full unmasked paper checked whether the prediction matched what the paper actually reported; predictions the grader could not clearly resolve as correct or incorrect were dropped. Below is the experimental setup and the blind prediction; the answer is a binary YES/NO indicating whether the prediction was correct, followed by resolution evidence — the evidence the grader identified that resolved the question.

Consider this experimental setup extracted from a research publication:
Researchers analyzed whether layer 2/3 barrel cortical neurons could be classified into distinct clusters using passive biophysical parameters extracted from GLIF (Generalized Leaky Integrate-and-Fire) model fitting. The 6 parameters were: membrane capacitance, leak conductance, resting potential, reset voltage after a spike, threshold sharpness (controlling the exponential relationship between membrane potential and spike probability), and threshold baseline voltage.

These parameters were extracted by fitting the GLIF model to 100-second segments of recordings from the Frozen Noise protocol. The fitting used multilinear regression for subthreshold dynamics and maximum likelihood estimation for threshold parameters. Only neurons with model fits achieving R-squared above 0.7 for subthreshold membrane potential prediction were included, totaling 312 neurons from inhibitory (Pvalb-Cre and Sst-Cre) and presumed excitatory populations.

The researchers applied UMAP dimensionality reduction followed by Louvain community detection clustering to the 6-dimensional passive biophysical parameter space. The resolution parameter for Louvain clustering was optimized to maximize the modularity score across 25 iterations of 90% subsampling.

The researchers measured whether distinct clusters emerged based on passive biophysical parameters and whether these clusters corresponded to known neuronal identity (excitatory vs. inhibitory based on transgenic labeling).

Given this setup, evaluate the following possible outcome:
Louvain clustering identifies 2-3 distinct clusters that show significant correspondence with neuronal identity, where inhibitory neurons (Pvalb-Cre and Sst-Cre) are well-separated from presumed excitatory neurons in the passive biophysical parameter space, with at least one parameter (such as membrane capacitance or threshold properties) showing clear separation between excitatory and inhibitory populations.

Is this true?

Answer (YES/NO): NO